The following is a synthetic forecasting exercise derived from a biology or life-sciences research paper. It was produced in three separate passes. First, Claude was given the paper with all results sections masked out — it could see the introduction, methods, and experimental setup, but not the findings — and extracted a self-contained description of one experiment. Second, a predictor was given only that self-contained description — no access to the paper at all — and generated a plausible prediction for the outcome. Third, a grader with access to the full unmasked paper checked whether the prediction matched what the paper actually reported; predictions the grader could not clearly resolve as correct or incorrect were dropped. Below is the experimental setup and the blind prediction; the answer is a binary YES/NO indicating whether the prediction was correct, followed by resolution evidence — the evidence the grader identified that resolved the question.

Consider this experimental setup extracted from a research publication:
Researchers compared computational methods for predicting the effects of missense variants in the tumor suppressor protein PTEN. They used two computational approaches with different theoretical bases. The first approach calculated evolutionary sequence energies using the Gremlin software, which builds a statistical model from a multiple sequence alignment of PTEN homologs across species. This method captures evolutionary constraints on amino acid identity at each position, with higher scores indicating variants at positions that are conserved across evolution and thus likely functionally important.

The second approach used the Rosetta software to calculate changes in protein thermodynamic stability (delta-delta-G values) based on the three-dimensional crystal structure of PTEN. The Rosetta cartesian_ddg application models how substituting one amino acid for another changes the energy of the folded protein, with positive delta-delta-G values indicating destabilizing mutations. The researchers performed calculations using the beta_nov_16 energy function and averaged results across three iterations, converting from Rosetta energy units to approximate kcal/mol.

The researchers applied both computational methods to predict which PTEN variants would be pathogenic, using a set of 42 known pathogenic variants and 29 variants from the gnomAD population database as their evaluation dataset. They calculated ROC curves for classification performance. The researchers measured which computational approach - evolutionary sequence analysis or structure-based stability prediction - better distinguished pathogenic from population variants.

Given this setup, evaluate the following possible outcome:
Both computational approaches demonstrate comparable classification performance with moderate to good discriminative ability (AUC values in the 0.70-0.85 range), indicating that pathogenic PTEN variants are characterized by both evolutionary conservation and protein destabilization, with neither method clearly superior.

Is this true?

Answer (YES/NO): NO